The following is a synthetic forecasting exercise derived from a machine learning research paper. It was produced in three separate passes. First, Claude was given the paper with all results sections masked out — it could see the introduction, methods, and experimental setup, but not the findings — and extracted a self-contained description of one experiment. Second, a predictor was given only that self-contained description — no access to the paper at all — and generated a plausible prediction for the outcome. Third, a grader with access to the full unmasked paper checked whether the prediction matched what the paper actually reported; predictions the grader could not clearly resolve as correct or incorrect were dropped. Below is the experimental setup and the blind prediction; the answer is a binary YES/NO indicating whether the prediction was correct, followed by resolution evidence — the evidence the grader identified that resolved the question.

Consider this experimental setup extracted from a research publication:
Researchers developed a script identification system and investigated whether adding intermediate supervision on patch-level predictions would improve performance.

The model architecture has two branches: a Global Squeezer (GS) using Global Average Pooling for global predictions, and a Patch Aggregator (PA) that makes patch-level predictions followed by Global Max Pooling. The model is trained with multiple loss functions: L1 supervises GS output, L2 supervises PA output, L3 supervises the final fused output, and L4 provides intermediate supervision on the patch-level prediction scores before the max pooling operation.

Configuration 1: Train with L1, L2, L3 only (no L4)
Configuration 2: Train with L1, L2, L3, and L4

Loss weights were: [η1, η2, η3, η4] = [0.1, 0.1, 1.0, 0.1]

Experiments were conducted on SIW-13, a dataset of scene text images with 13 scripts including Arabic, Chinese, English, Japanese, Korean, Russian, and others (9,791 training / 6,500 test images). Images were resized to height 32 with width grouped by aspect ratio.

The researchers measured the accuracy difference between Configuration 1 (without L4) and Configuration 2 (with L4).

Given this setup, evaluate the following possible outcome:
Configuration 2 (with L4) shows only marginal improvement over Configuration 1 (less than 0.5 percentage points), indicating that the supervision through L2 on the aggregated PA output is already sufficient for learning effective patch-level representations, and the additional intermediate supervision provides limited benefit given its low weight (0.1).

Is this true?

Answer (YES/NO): NO